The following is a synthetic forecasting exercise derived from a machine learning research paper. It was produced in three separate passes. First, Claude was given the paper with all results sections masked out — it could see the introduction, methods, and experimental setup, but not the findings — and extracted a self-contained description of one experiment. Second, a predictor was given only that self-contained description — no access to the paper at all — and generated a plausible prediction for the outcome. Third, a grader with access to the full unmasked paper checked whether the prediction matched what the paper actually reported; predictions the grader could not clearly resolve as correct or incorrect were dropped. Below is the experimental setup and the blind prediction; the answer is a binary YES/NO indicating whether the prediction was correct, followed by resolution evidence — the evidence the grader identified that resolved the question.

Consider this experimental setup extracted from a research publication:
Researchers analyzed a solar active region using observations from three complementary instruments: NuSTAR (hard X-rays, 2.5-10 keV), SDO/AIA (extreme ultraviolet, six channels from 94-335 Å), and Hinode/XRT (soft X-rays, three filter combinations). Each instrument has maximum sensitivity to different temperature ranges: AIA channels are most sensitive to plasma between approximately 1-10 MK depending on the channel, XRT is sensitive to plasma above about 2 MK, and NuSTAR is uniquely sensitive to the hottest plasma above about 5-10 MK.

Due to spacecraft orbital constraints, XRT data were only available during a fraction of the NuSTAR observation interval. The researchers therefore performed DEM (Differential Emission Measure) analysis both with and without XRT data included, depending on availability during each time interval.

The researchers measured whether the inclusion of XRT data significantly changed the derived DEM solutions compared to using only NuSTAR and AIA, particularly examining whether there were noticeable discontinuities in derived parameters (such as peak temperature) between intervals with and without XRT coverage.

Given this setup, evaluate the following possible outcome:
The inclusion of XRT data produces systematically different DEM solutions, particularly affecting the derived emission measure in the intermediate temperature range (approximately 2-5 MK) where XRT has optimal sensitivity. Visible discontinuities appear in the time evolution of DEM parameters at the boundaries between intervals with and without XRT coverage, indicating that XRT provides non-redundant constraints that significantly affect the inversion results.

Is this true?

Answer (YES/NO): YES